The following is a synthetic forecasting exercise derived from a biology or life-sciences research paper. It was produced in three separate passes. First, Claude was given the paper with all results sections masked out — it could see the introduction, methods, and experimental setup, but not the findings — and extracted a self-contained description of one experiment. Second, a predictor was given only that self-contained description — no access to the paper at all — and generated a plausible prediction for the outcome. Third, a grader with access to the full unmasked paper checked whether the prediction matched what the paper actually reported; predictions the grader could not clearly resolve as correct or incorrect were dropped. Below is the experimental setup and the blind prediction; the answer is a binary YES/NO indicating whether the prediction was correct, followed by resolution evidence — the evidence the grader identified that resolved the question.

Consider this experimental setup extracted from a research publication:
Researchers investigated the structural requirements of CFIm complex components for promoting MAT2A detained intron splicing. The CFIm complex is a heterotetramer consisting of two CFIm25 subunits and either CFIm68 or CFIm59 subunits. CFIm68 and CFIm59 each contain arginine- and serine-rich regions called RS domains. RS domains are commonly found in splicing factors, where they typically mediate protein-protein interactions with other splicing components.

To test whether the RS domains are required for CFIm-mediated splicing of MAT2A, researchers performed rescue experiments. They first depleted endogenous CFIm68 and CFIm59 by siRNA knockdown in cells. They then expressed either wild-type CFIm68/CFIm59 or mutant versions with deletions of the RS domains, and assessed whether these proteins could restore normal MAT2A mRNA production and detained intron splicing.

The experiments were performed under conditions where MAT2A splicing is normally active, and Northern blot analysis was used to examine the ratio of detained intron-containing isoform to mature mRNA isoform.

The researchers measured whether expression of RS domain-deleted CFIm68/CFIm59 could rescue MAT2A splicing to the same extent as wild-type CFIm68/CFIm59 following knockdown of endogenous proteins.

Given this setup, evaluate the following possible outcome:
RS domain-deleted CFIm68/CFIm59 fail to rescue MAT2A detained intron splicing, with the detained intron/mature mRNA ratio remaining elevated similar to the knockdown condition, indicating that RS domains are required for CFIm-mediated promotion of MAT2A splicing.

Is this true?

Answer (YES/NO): YES